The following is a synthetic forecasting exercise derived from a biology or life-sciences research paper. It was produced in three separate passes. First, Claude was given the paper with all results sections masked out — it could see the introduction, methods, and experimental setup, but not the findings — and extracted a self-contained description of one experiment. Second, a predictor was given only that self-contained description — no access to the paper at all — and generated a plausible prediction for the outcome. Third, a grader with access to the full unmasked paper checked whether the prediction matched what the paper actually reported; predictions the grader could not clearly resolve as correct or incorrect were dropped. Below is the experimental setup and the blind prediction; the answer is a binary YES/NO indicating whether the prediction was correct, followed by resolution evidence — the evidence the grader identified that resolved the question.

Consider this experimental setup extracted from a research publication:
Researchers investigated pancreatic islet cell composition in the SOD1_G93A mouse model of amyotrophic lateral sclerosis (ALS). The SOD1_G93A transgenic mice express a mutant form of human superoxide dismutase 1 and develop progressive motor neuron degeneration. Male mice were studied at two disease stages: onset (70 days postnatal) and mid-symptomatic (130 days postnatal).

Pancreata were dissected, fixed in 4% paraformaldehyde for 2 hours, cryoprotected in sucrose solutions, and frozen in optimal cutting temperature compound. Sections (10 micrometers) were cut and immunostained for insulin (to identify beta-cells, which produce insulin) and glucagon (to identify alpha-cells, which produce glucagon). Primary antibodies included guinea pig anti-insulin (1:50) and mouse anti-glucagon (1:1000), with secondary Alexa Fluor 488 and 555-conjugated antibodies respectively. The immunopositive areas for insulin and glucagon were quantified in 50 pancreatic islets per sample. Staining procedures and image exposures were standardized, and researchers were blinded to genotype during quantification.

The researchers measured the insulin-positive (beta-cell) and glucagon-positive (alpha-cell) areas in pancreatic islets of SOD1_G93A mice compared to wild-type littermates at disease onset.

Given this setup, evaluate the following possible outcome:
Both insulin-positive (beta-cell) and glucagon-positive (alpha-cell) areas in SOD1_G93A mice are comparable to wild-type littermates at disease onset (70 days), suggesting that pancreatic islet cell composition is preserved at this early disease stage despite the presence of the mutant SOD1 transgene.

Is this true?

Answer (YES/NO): YES